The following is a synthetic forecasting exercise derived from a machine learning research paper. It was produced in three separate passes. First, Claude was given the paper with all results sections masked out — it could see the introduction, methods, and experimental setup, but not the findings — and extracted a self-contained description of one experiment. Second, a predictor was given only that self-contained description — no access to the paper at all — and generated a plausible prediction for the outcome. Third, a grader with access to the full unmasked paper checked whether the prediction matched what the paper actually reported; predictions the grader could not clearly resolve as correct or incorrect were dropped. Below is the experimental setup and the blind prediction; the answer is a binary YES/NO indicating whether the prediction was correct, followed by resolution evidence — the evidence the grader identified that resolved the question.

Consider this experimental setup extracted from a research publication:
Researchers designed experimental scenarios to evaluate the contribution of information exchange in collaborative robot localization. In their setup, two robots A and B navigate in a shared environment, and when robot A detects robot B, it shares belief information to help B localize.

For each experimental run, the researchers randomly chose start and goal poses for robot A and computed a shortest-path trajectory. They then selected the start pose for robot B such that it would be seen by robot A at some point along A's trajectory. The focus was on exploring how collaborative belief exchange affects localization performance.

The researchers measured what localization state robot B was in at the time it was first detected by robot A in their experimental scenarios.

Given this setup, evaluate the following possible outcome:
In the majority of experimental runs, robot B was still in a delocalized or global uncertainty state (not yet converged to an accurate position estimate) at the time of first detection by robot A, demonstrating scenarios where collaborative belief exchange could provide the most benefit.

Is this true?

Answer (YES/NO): YES